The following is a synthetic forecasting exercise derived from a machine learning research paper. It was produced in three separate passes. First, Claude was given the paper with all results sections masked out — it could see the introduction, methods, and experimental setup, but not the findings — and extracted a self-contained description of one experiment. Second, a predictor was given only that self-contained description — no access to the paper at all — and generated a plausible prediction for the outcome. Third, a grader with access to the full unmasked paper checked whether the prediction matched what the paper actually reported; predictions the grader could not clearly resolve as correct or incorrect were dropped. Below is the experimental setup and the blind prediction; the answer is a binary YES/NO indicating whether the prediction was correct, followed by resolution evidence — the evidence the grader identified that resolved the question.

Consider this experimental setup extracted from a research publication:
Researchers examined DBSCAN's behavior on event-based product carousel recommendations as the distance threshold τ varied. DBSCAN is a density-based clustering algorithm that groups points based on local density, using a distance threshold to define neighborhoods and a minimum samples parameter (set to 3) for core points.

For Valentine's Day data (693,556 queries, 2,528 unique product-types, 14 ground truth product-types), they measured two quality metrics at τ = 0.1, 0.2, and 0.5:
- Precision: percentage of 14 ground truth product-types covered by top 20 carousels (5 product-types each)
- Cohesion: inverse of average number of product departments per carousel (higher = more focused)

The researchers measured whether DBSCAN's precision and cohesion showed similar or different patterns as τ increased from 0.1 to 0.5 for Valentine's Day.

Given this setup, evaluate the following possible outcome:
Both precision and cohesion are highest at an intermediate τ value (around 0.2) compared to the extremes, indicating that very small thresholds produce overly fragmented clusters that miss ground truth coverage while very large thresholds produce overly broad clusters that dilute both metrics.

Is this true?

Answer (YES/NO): NO